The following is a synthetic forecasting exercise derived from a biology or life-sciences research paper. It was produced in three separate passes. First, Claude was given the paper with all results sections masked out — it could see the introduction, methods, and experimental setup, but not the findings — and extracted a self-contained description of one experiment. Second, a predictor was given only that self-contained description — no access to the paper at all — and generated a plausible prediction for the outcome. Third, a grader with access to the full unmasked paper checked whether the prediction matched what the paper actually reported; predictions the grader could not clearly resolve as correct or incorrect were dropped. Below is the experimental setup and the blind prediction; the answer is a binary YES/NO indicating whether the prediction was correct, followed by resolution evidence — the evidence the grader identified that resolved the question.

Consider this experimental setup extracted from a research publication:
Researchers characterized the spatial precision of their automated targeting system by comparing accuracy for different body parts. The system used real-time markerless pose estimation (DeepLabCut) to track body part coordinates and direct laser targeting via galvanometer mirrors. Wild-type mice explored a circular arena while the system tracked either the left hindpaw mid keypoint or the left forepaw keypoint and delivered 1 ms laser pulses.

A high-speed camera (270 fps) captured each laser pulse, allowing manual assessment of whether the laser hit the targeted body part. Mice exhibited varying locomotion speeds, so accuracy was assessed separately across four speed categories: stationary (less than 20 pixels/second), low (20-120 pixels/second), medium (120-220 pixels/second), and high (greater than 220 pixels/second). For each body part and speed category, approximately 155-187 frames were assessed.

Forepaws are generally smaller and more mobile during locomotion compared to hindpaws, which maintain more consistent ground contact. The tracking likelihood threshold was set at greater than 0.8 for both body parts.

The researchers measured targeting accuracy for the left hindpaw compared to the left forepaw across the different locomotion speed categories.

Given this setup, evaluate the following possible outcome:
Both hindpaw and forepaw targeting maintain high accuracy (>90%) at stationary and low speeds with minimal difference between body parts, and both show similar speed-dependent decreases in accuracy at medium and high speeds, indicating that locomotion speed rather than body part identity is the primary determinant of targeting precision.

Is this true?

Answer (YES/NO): NO